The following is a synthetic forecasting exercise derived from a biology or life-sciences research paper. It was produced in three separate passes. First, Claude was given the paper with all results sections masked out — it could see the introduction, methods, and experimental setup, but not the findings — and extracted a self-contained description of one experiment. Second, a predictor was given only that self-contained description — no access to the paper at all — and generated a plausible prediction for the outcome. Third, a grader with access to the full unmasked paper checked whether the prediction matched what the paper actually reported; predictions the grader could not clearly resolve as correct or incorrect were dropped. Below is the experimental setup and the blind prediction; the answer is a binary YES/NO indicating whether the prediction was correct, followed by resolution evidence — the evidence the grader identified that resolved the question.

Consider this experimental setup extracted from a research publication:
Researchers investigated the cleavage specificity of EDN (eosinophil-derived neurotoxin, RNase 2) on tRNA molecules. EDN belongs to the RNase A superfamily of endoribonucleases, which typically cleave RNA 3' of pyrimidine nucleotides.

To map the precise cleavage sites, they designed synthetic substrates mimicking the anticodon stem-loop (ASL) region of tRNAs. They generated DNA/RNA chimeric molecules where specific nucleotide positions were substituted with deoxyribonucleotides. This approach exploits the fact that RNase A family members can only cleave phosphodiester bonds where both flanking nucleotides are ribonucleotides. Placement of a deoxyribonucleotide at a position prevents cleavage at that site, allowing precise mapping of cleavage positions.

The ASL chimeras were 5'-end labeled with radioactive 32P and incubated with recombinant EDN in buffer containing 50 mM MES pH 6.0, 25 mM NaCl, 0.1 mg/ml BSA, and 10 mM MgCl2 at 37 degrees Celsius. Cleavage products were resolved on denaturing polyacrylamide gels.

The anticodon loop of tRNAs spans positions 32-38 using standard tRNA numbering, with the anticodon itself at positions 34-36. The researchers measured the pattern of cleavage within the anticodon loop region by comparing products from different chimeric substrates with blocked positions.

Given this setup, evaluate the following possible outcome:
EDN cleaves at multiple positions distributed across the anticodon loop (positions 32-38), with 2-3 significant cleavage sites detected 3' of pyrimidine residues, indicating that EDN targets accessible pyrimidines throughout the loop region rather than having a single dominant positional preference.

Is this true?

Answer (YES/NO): NO